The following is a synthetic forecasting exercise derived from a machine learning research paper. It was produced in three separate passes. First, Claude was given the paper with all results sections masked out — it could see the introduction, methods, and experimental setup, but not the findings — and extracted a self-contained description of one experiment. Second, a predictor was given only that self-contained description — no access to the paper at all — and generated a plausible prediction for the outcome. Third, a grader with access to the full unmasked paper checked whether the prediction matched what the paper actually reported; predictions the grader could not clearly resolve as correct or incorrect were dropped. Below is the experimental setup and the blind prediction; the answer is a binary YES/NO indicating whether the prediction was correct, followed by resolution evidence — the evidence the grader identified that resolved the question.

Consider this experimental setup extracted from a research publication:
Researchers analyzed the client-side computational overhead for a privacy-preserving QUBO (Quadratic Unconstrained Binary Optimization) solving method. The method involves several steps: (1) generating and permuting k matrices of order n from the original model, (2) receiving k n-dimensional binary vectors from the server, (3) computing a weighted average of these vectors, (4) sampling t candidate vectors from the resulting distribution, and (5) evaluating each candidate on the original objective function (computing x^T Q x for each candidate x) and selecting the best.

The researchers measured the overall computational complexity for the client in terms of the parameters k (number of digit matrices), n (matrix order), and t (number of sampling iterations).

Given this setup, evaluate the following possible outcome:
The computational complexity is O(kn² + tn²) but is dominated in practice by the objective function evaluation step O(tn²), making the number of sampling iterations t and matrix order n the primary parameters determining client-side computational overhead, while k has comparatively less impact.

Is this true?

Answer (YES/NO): NO